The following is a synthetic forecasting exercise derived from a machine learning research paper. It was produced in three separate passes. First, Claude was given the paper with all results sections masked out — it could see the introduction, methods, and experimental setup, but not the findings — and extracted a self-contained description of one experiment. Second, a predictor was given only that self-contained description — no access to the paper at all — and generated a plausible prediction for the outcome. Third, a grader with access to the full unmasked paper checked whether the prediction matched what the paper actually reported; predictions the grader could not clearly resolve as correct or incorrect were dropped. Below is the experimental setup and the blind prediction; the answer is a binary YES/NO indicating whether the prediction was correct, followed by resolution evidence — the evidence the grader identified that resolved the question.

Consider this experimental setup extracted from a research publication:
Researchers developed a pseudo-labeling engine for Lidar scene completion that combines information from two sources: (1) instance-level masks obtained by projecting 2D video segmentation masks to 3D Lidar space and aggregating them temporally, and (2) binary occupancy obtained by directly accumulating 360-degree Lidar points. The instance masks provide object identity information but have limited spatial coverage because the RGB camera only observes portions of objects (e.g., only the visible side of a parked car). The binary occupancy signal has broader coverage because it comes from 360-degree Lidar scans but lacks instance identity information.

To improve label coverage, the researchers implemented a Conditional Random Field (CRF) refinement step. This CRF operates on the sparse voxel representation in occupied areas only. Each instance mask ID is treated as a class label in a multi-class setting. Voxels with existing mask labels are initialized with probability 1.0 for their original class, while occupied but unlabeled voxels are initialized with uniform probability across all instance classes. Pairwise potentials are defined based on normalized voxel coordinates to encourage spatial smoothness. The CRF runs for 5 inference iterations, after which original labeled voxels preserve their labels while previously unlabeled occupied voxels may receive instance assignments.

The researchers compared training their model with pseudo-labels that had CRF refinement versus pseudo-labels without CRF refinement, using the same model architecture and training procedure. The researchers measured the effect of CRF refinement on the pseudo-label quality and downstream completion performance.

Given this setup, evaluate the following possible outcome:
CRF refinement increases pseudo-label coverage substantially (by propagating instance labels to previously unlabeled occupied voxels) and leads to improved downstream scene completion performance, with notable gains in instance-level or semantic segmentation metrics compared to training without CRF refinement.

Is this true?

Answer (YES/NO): YES